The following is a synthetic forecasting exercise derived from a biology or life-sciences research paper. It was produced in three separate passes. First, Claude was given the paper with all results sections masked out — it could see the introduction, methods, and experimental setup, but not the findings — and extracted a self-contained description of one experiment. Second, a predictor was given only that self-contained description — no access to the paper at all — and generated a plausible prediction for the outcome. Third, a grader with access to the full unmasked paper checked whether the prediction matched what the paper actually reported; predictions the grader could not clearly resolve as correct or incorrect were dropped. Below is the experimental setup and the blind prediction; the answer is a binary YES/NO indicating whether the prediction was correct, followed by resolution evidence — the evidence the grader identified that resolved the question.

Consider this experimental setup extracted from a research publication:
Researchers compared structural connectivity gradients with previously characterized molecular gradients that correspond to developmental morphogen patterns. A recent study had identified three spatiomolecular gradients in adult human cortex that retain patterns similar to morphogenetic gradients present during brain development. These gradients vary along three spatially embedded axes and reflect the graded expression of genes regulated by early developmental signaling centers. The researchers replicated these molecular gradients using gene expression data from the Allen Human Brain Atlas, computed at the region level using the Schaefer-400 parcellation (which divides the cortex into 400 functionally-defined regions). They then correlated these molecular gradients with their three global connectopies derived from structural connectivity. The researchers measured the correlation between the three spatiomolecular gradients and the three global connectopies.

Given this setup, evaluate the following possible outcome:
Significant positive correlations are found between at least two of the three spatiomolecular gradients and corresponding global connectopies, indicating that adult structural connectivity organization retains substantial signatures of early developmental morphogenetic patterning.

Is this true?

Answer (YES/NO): YES